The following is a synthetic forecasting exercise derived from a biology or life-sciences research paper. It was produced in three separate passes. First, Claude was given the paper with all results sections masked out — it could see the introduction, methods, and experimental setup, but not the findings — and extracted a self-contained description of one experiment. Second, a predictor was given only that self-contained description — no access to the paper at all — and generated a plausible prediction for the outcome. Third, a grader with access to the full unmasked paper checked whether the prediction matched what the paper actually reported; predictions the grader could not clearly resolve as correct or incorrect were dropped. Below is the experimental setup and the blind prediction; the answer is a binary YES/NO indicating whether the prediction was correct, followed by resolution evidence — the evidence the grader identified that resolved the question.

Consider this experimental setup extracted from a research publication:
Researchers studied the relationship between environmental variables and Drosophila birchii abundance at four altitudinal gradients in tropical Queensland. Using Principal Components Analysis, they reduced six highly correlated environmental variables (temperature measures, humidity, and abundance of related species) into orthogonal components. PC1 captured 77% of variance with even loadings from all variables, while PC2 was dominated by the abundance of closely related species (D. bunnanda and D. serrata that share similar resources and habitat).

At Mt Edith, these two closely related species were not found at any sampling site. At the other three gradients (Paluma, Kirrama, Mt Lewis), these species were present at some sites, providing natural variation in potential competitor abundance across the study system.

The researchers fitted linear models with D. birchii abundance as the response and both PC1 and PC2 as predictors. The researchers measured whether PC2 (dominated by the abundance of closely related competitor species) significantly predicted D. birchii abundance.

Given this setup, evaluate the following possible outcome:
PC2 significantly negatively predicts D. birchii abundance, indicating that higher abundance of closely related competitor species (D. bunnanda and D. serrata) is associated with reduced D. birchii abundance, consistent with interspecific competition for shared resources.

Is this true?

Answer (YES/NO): NO